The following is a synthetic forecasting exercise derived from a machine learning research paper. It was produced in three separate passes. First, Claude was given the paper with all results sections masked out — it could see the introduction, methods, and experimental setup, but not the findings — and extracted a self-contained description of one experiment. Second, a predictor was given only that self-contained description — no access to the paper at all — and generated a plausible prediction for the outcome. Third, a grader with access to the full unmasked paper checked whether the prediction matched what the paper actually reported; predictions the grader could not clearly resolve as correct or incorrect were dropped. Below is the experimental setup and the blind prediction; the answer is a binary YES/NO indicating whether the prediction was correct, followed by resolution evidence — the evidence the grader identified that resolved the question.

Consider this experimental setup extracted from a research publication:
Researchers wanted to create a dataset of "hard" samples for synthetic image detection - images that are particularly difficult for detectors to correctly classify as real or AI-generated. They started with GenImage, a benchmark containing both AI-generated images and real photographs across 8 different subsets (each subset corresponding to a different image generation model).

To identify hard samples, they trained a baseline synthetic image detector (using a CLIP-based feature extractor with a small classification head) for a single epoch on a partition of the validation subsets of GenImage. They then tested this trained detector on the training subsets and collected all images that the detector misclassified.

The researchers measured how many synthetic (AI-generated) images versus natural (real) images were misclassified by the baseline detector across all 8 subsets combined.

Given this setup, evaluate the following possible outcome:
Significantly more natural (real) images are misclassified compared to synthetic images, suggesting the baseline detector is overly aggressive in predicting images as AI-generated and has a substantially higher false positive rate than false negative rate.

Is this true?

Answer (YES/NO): NO